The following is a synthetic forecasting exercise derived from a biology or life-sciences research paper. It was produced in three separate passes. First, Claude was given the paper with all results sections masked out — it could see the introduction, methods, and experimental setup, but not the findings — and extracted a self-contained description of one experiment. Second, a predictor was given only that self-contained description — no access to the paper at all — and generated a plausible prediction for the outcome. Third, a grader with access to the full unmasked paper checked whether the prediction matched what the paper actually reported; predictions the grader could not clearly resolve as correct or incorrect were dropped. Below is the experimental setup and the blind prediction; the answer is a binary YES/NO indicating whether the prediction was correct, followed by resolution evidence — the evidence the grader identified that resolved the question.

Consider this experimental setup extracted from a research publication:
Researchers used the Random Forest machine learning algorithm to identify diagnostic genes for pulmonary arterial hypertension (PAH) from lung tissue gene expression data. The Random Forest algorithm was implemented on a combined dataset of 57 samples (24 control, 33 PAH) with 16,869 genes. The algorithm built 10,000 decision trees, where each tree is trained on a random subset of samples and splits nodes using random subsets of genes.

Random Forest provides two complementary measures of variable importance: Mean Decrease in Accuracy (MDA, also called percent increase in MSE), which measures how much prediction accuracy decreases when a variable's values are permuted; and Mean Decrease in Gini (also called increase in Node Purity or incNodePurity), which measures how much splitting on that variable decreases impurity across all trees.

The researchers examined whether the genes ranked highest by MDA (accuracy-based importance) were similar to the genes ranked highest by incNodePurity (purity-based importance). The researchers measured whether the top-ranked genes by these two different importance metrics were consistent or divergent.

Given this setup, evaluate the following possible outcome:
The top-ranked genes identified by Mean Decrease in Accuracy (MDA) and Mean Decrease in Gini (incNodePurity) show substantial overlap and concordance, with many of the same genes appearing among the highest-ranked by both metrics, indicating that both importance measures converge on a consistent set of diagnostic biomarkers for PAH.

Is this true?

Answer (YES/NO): YES